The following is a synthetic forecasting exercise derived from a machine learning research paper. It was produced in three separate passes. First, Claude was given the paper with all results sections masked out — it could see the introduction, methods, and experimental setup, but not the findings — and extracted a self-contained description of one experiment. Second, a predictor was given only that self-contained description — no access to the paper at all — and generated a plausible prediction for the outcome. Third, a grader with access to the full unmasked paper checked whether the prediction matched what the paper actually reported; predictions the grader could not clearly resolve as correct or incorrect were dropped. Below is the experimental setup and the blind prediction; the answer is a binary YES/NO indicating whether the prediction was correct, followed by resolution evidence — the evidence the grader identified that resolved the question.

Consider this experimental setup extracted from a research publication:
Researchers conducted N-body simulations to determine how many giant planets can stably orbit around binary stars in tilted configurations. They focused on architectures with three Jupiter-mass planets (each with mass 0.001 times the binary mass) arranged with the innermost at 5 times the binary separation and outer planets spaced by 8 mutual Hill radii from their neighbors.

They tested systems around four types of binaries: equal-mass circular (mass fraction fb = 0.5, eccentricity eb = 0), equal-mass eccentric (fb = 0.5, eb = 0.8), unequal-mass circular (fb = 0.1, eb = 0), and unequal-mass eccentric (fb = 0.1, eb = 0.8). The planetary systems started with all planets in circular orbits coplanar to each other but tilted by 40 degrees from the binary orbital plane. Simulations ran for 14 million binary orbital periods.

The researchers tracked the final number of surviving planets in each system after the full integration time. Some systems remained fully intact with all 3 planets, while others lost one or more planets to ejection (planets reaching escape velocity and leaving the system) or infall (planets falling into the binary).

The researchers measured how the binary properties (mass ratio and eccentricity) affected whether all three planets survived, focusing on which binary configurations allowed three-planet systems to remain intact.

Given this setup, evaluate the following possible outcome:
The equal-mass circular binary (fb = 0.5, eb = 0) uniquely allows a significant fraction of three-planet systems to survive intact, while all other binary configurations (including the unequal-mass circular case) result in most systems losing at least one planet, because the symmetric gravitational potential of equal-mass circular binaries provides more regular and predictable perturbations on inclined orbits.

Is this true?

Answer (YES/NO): NO